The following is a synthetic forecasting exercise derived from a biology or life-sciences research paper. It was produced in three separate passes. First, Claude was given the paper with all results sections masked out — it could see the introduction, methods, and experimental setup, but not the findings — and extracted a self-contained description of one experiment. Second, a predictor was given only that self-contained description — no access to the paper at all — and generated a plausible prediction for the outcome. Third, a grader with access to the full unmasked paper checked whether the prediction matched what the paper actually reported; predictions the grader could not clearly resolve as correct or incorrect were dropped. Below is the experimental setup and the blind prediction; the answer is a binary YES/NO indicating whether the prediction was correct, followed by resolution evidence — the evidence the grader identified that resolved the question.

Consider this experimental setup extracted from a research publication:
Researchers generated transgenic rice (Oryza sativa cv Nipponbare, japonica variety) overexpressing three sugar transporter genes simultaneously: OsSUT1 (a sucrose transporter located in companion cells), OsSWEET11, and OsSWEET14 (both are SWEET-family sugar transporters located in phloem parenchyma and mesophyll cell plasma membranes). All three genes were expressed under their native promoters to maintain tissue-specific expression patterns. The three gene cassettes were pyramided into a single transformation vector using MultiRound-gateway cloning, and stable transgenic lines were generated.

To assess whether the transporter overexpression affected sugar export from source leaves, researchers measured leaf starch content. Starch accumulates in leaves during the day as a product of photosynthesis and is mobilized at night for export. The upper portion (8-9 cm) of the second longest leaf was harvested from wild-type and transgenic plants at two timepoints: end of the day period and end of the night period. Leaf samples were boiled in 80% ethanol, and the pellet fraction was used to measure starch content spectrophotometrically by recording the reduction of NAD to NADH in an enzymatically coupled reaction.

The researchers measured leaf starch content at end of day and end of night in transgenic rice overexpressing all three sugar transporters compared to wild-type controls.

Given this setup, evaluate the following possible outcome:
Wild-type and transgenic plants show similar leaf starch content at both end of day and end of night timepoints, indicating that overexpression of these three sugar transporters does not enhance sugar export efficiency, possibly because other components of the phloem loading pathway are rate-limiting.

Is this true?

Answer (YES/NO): NO